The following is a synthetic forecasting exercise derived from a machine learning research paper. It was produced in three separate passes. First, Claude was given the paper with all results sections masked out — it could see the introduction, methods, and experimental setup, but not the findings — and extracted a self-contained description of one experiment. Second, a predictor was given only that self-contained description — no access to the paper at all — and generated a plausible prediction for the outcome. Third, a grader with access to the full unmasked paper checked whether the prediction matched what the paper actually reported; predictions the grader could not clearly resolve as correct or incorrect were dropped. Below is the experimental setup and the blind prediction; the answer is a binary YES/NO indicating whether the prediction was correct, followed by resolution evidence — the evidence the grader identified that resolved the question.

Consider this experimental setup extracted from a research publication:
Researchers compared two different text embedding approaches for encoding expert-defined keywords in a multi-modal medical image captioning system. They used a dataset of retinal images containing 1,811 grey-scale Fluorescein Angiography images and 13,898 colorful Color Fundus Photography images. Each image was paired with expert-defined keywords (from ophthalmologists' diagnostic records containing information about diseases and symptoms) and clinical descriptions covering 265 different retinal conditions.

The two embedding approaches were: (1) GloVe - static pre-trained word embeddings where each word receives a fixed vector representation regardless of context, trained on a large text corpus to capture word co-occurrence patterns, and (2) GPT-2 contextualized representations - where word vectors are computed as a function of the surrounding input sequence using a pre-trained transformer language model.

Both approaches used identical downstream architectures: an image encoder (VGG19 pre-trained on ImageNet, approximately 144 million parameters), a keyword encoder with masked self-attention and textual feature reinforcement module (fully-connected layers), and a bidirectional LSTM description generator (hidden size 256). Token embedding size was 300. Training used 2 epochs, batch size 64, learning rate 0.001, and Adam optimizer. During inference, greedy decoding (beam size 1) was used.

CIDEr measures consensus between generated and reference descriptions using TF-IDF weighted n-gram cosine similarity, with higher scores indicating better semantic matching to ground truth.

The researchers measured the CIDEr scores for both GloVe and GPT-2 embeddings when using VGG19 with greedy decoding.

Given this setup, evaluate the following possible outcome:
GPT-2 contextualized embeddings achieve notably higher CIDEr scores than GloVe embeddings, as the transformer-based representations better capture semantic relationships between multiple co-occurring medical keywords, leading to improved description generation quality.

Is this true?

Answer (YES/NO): NO